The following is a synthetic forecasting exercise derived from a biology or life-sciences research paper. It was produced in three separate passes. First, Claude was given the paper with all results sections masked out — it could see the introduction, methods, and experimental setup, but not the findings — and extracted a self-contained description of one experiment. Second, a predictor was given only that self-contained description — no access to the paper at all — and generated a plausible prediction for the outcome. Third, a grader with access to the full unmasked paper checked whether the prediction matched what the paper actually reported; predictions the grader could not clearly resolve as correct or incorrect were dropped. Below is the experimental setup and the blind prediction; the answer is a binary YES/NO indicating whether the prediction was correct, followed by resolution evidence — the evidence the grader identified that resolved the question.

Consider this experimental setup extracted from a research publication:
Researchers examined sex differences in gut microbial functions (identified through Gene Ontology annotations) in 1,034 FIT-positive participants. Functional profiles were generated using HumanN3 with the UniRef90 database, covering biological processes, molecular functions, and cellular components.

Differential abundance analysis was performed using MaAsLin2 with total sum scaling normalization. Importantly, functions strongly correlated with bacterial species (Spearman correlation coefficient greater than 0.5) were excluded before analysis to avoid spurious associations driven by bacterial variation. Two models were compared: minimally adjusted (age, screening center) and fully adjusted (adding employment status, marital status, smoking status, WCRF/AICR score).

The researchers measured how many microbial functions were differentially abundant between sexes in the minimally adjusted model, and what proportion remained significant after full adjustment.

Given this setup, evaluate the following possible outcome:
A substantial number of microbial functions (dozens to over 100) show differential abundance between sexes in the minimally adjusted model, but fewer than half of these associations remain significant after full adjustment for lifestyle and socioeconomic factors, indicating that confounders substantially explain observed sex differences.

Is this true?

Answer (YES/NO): NO